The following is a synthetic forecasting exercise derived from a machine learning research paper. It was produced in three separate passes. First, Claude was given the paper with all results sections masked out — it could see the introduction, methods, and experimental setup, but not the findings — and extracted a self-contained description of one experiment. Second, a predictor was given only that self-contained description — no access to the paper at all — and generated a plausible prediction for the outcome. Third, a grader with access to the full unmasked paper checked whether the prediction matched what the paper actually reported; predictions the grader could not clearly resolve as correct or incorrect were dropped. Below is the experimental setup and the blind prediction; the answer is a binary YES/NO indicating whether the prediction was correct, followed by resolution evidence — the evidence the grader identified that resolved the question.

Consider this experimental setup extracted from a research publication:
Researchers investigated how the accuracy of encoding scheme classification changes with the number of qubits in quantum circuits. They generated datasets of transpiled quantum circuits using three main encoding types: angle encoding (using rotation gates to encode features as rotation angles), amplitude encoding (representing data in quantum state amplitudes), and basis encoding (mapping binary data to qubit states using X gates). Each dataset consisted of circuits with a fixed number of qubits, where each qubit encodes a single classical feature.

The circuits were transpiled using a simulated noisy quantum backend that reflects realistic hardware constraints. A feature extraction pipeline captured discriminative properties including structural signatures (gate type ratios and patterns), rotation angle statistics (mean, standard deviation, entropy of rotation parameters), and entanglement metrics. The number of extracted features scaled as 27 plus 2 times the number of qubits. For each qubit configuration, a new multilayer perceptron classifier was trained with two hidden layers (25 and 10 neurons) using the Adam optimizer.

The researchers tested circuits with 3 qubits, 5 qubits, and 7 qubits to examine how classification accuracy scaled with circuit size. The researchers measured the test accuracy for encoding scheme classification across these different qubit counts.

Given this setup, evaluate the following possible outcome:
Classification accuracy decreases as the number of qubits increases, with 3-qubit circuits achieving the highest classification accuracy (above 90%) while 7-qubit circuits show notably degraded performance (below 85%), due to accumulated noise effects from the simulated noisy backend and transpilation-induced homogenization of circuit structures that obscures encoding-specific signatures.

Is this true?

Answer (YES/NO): NO